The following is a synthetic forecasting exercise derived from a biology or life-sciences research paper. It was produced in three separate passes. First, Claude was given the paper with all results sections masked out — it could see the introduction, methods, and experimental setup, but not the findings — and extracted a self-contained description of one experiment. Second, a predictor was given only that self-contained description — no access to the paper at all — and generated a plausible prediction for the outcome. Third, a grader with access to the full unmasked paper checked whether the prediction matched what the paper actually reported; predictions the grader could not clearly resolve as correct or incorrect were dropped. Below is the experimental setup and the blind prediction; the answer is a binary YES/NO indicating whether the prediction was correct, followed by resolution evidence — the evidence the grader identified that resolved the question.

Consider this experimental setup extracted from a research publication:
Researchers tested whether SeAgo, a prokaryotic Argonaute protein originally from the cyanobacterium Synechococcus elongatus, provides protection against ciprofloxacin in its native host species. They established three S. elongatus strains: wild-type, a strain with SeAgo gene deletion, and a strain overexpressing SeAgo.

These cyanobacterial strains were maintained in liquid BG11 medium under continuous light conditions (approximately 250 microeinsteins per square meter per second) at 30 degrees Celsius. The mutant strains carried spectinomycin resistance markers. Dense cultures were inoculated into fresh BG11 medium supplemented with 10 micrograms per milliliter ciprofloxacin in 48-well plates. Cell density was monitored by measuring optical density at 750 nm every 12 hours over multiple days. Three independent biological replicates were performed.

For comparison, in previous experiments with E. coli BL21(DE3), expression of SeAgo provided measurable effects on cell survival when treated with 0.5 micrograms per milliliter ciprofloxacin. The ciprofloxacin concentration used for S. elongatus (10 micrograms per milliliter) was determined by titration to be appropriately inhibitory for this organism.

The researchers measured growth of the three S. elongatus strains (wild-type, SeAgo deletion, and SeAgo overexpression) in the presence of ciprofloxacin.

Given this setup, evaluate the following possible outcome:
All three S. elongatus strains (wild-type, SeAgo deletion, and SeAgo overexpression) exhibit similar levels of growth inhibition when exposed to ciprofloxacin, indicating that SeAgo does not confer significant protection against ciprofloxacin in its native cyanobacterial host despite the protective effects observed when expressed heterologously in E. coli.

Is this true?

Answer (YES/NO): NO